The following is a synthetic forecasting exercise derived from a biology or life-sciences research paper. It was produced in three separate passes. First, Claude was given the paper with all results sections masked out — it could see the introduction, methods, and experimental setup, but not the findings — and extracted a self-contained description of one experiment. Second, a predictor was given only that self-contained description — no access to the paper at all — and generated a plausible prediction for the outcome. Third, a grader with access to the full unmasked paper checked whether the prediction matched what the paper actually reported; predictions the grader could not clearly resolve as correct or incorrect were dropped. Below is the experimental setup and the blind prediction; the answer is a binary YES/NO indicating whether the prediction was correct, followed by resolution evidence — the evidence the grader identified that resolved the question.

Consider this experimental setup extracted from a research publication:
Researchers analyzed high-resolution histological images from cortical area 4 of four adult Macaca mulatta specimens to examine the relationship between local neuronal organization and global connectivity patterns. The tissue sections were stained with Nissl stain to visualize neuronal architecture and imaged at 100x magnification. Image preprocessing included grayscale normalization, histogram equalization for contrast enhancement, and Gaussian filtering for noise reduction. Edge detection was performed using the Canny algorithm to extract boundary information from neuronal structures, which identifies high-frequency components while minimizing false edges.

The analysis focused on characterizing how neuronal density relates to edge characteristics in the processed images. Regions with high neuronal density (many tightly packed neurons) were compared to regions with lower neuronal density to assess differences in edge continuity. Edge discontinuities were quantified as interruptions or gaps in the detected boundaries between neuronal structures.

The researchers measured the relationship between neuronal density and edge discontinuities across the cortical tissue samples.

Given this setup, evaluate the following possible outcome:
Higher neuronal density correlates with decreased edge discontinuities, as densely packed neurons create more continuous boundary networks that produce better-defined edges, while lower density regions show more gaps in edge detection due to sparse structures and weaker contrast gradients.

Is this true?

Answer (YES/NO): YES